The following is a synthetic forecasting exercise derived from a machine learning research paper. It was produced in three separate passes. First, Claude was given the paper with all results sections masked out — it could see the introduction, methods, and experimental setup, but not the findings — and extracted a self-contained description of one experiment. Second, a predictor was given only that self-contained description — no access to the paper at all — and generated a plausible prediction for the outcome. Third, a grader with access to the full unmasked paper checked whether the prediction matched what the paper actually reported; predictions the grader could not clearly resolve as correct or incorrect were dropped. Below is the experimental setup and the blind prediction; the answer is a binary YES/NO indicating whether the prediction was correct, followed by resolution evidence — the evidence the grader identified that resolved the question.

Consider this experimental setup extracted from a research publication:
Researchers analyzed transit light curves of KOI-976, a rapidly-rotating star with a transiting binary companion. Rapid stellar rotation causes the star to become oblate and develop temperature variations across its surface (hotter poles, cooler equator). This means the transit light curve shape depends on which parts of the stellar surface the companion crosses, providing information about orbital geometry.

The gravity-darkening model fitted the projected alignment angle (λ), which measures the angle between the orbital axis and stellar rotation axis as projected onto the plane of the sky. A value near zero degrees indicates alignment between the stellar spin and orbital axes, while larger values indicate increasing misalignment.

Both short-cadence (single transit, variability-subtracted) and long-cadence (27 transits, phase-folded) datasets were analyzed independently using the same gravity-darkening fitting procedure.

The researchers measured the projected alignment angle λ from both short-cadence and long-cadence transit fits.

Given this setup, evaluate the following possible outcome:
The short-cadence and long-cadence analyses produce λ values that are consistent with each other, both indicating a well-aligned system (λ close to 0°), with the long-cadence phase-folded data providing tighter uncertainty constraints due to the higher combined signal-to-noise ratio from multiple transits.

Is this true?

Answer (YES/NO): NO